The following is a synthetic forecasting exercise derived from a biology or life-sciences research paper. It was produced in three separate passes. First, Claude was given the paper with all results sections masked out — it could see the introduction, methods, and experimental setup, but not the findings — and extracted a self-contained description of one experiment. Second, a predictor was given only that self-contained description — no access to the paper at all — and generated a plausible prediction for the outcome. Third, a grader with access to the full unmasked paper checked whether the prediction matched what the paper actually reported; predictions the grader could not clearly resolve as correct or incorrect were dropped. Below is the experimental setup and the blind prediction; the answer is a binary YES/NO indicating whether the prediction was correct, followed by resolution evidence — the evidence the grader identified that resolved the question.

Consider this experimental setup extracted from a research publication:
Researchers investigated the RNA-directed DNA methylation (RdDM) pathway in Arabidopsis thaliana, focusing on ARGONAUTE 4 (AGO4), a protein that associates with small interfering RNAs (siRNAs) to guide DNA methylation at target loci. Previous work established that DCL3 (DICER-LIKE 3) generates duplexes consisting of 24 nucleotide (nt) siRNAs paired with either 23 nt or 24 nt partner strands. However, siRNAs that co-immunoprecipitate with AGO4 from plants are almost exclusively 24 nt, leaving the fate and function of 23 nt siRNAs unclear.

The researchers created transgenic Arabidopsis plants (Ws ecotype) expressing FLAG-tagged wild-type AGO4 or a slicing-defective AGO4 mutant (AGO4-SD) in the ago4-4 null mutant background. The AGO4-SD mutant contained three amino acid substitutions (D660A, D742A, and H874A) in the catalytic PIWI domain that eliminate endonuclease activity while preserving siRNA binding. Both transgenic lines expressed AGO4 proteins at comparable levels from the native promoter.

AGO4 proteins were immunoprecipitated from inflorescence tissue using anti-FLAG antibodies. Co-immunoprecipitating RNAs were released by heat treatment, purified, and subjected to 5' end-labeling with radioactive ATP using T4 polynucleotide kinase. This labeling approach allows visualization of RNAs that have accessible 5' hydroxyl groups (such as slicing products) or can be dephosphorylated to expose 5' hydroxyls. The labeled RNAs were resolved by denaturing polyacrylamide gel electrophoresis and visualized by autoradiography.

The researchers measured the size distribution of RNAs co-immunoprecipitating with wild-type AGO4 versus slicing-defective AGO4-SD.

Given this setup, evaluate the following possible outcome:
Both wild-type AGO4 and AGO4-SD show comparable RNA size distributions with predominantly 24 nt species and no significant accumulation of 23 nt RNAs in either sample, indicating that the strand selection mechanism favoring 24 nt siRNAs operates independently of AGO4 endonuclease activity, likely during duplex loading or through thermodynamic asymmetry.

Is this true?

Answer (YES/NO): NO